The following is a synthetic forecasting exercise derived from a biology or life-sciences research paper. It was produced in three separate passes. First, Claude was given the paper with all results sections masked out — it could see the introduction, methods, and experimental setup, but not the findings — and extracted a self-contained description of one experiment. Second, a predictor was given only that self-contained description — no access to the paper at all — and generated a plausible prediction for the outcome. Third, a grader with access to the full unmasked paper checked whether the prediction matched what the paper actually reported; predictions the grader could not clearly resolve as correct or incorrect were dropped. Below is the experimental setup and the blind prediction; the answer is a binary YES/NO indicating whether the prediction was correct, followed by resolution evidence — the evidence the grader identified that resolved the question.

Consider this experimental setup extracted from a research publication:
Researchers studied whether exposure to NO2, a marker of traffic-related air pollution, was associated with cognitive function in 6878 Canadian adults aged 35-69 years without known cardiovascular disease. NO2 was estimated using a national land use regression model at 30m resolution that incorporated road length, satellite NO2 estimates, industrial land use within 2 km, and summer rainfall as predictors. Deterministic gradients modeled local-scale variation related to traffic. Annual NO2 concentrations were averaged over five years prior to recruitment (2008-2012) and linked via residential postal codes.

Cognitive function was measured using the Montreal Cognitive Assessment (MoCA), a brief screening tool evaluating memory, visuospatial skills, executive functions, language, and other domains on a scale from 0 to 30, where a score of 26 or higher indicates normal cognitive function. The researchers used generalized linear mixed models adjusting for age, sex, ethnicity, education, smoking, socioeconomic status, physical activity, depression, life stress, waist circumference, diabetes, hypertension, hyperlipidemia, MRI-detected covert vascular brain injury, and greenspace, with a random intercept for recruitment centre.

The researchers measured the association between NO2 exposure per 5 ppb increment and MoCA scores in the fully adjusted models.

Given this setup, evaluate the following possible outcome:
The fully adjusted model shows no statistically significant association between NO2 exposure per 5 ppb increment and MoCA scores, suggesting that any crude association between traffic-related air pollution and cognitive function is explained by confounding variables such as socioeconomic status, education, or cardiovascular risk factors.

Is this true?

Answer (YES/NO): NO